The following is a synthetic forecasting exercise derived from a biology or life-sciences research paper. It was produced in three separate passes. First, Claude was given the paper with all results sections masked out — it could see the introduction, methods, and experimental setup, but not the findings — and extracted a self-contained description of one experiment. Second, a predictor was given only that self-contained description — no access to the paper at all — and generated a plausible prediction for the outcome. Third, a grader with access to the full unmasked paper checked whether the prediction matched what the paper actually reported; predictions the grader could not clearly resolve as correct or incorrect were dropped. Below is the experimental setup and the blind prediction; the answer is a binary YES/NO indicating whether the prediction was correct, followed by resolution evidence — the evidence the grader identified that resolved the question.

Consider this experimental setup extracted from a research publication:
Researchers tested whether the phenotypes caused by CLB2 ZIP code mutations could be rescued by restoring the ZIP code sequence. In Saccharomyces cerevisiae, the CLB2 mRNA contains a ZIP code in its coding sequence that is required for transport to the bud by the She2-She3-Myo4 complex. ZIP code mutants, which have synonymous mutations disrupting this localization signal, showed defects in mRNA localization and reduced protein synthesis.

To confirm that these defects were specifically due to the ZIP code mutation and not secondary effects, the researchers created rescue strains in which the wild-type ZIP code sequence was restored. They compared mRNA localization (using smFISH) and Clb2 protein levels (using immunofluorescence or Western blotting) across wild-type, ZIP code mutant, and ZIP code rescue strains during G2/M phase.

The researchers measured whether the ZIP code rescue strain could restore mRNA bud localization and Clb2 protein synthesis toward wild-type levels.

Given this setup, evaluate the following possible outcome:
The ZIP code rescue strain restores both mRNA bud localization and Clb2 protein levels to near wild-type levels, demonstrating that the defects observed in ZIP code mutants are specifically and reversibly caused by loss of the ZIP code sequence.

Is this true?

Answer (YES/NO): NO